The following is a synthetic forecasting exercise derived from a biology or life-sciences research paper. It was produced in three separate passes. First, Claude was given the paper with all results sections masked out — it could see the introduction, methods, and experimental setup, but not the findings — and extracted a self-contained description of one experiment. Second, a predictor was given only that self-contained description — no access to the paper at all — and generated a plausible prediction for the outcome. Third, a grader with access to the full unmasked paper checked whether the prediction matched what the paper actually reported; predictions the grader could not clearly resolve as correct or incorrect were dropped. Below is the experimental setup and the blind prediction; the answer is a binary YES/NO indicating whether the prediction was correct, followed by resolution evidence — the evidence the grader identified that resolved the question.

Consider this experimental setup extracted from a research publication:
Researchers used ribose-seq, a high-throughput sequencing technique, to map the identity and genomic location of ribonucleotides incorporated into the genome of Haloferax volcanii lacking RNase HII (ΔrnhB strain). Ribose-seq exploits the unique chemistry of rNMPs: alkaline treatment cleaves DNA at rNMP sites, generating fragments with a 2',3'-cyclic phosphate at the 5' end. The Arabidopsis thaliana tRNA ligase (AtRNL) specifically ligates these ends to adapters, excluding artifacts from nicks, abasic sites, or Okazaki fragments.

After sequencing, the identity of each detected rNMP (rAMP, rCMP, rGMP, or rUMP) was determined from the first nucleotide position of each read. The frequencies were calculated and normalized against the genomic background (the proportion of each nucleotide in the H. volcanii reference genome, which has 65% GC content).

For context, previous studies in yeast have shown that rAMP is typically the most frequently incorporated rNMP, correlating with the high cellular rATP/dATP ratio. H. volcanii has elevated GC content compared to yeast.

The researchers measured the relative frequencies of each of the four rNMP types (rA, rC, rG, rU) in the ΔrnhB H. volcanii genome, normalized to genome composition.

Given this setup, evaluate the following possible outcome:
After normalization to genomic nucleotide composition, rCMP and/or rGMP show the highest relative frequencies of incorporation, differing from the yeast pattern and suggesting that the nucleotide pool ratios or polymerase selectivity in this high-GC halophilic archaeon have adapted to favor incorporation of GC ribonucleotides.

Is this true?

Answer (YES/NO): YES